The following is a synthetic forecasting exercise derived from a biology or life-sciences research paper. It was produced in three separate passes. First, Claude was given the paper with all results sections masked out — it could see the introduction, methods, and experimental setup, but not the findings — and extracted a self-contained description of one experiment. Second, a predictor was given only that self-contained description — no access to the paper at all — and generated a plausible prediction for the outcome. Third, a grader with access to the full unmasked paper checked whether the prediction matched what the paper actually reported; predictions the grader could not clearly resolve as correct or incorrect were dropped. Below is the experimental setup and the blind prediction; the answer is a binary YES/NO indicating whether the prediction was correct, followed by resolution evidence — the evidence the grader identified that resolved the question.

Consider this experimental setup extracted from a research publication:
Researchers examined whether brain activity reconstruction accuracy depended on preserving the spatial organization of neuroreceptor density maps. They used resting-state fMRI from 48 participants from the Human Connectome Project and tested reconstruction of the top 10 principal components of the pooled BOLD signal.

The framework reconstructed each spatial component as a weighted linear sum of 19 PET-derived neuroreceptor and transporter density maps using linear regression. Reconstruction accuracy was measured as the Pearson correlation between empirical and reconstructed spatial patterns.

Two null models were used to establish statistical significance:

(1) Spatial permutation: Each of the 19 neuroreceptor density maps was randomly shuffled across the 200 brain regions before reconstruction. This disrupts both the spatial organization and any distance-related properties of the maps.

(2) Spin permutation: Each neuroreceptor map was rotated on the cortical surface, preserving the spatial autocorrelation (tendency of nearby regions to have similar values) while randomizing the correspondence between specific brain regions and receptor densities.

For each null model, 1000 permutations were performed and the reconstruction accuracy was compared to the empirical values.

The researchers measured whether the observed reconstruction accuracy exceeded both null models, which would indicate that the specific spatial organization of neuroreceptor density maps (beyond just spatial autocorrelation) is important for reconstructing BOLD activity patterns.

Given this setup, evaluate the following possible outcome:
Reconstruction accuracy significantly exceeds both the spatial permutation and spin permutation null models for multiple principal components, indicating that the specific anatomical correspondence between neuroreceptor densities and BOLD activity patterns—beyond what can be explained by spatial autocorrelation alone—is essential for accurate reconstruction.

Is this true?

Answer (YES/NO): YES